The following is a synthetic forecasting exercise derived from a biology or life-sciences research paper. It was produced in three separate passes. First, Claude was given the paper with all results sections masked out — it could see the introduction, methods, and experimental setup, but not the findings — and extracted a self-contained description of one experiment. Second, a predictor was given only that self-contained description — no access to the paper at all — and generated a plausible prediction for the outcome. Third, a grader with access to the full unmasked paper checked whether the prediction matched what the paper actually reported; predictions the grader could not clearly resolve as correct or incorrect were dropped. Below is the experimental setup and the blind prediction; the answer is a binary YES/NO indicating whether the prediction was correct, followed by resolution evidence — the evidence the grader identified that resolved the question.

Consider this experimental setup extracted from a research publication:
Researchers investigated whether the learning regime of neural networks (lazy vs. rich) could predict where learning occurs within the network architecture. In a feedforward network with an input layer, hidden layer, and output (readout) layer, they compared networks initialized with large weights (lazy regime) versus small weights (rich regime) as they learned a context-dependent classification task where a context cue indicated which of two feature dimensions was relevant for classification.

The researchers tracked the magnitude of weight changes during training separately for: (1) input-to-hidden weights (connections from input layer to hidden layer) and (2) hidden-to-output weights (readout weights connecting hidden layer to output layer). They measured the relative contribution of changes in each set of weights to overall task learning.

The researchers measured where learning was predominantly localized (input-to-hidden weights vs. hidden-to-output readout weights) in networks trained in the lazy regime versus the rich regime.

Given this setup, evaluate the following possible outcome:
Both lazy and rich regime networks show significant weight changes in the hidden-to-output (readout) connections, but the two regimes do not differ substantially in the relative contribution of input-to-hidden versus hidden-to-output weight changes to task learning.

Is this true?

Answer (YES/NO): NO